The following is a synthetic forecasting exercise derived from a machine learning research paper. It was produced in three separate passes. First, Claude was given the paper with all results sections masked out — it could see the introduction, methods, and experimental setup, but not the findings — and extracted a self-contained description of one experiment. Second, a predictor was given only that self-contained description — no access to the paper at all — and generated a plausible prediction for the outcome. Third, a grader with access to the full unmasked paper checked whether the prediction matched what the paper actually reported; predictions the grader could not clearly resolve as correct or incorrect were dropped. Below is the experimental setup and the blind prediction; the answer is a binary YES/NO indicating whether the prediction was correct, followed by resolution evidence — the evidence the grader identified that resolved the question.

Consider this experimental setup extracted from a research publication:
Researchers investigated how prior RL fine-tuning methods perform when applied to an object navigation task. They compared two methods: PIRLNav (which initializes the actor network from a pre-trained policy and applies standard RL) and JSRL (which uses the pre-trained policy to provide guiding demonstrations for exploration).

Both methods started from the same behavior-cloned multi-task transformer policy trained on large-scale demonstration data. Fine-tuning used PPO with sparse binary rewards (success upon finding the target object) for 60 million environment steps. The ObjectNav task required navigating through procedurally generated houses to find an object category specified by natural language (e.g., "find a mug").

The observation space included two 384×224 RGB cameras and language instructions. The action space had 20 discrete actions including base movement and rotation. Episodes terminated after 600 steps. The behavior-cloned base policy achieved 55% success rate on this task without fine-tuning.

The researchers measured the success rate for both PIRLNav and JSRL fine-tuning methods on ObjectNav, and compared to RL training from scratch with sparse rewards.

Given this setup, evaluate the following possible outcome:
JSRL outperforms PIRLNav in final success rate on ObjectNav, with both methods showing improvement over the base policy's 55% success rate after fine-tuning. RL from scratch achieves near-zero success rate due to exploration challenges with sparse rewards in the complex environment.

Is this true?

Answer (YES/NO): NO